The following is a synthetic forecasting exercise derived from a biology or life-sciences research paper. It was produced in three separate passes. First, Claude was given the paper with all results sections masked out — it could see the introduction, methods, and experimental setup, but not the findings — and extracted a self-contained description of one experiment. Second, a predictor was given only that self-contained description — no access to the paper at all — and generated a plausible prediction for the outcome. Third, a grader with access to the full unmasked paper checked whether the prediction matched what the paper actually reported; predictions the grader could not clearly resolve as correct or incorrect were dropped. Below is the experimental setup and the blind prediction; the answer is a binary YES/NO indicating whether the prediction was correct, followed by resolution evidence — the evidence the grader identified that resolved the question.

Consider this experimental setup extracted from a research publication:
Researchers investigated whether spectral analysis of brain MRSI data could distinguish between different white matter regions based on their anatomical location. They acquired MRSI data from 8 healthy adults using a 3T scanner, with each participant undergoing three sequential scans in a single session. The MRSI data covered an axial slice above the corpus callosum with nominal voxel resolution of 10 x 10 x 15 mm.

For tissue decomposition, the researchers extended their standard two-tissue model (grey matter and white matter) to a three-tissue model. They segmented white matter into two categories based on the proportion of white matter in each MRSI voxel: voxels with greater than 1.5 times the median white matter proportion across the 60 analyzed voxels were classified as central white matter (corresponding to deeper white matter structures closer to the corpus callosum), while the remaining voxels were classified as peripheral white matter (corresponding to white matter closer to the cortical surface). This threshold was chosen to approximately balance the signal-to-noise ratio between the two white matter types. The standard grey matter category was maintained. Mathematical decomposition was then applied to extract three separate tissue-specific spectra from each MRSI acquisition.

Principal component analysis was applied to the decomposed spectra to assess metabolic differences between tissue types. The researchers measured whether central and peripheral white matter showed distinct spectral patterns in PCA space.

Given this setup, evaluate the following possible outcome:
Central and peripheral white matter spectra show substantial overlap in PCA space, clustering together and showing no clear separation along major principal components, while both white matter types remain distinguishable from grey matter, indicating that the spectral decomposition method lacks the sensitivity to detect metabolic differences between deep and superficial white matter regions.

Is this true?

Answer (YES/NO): NO